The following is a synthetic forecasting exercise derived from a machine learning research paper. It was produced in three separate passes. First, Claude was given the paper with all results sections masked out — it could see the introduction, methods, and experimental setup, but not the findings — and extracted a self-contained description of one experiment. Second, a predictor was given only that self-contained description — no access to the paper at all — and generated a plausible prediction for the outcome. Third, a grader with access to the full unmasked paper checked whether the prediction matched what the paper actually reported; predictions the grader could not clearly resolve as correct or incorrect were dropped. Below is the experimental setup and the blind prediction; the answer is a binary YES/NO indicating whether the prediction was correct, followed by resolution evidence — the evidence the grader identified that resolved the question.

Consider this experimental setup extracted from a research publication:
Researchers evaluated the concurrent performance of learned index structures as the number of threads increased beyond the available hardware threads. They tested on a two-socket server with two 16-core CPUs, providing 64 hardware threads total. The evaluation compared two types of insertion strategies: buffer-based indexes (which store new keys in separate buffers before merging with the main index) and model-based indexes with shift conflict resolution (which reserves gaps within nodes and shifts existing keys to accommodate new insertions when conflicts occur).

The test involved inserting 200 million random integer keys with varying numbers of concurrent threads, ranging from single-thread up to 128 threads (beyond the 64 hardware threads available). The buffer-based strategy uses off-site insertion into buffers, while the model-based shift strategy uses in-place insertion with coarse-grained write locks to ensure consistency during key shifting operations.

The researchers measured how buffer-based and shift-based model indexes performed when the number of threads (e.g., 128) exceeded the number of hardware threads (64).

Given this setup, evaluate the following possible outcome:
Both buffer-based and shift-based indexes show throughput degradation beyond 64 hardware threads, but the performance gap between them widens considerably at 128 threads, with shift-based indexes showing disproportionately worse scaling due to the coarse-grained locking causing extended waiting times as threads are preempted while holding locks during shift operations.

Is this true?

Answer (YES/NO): NO